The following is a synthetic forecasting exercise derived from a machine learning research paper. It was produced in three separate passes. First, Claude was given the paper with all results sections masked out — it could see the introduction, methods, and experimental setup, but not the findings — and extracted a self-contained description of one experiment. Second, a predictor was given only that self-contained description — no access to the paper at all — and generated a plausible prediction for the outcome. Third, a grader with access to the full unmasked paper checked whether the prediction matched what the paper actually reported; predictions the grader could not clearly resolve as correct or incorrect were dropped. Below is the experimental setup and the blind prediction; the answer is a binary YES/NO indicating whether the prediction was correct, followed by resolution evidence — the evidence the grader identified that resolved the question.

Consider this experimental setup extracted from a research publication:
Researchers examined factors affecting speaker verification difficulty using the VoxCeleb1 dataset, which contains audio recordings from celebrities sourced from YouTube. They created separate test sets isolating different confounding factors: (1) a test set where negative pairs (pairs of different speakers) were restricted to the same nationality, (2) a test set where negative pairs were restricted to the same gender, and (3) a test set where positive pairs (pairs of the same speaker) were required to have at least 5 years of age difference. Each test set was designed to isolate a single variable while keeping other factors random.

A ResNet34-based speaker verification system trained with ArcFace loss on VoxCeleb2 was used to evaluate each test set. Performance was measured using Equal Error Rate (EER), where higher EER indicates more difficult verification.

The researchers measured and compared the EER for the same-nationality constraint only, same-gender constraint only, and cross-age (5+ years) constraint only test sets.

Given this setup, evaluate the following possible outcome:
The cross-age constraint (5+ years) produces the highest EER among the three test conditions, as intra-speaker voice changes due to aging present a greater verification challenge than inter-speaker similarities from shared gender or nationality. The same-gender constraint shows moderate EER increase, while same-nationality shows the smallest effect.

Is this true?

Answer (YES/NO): NO